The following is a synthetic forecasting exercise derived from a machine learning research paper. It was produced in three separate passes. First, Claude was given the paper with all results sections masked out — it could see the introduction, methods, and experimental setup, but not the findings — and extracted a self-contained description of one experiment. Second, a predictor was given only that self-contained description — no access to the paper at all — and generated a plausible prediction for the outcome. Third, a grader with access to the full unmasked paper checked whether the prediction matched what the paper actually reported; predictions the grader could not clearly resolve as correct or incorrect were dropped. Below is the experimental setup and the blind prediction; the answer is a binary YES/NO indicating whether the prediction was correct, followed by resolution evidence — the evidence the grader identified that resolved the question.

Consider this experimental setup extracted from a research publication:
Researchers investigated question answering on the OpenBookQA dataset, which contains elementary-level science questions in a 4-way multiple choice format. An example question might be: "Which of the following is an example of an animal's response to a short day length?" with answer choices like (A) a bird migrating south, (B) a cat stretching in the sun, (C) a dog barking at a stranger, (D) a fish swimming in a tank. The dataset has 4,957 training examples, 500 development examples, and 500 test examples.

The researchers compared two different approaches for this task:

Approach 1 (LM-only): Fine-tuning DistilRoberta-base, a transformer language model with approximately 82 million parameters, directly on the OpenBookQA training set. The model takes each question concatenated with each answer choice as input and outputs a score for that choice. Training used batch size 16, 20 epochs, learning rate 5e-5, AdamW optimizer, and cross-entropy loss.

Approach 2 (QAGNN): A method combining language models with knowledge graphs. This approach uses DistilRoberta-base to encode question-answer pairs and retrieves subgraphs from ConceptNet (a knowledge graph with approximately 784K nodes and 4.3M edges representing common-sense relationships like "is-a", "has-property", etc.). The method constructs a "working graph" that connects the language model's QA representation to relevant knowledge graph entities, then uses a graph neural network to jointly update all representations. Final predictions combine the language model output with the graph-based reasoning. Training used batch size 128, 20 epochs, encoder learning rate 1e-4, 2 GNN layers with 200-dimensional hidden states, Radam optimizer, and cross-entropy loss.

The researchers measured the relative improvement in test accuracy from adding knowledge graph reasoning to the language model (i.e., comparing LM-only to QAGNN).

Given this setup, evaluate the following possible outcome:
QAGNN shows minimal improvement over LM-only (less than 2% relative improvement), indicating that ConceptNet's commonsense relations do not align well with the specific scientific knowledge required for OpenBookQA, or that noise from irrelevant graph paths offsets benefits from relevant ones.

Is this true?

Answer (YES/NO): NO